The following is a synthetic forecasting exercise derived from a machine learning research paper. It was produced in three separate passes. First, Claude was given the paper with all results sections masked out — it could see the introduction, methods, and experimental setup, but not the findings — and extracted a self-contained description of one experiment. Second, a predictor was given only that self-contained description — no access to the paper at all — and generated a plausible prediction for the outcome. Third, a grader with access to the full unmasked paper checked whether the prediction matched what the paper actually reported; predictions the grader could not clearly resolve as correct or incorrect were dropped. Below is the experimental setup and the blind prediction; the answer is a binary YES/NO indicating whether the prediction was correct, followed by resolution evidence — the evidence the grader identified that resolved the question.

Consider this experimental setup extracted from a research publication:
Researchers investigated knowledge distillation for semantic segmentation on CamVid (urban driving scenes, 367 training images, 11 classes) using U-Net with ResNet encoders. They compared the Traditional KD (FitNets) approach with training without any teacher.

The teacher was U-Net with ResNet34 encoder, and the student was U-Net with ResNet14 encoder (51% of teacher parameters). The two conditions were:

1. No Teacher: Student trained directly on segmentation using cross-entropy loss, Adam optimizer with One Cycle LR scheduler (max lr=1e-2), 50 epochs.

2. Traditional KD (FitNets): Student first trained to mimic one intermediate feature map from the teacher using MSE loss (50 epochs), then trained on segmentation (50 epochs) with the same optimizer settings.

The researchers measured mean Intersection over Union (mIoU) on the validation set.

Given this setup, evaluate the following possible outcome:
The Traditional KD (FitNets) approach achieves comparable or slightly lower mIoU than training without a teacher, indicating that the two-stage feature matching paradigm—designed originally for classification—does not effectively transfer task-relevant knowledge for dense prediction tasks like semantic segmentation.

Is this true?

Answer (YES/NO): NO